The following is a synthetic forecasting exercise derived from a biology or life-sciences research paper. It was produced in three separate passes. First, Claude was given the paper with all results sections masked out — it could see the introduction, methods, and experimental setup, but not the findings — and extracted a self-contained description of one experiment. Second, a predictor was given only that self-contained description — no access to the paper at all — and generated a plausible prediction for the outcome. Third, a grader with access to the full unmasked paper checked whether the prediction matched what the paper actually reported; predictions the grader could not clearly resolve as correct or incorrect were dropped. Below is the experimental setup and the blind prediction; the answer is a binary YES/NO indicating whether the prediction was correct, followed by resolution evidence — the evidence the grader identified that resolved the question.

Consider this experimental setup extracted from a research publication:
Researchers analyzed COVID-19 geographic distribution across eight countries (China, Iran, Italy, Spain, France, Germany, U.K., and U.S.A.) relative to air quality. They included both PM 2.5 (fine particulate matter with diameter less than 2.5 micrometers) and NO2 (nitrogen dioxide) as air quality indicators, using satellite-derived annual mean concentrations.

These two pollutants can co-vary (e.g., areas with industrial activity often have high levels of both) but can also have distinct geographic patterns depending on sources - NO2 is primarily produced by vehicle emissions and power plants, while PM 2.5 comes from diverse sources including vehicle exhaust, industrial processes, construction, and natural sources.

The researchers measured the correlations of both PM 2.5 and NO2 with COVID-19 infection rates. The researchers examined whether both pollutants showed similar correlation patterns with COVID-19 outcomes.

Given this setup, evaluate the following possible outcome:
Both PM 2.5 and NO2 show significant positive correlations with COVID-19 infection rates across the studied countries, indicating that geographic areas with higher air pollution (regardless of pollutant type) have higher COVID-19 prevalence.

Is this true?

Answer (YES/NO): NO